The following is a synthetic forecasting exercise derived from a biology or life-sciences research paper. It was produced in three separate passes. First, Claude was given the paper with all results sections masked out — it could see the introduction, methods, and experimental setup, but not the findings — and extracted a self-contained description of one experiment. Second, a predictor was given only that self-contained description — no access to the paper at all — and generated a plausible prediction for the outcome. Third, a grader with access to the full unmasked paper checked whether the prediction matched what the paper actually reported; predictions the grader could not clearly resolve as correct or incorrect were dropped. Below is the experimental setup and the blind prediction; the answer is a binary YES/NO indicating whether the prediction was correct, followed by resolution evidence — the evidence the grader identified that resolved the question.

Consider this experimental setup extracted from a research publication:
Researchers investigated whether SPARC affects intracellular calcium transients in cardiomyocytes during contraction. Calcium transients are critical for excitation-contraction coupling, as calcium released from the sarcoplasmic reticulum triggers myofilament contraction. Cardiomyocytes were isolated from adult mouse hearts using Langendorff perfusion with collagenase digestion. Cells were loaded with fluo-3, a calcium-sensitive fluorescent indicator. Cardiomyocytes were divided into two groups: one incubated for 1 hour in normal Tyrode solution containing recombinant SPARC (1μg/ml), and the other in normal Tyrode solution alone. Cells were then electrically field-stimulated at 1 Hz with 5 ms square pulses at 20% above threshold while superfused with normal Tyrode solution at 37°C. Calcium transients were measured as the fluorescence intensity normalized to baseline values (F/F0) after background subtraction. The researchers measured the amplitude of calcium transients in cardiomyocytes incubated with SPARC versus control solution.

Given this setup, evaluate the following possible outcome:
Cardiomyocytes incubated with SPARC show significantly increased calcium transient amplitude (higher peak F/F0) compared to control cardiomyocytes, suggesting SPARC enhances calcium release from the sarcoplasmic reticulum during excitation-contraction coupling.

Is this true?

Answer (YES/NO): NO